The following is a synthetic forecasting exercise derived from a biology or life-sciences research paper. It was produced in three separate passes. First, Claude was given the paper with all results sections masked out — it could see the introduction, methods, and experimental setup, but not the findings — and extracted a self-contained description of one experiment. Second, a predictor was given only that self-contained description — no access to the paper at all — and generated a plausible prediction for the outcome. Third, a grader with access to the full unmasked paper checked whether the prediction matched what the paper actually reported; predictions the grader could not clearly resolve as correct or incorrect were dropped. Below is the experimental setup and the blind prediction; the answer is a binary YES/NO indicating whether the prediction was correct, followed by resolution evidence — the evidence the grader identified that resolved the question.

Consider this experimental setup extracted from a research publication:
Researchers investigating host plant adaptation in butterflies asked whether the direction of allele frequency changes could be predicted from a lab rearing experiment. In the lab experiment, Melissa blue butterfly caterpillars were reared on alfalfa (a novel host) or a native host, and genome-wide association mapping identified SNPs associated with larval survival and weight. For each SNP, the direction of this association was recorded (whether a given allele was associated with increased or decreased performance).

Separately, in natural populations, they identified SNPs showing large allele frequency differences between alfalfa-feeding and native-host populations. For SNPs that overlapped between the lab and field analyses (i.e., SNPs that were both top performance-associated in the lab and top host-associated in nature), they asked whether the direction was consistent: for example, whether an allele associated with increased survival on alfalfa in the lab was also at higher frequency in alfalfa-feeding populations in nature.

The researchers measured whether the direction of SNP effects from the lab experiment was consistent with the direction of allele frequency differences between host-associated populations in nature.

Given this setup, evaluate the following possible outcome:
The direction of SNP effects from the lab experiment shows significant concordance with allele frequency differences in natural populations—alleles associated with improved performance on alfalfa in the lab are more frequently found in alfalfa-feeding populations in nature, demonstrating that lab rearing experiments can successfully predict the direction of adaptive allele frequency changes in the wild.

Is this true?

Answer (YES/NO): NO